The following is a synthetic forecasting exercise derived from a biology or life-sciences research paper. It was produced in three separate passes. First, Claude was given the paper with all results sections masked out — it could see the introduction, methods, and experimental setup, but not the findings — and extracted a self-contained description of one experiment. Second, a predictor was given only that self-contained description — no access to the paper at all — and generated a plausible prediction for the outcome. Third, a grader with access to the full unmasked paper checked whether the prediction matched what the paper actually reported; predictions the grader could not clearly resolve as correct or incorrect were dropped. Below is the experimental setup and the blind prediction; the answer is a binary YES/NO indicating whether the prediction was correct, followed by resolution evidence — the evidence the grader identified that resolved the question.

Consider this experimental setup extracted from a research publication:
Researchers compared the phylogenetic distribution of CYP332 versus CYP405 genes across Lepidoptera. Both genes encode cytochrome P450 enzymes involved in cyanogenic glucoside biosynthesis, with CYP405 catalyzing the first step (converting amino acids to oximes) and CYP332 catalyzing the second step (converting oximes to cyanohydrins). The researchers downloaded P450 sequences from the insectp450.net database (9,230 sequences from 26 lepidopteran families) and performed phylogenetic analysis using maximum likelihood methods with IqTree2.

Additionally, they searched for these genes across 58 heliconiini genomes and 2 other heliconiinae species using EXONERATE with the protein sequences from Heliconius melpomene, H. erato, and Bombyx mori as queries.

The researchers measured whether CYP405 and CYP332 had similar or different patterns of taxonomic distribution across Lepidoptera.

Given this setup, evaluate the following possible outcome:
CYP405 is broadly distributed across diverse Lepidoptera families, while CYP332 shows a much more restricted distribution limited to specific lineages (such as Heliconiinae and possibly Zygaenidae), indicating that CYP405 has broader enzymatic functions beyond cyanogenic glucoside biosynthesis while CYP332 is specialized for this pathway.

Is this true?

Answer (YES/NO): NO